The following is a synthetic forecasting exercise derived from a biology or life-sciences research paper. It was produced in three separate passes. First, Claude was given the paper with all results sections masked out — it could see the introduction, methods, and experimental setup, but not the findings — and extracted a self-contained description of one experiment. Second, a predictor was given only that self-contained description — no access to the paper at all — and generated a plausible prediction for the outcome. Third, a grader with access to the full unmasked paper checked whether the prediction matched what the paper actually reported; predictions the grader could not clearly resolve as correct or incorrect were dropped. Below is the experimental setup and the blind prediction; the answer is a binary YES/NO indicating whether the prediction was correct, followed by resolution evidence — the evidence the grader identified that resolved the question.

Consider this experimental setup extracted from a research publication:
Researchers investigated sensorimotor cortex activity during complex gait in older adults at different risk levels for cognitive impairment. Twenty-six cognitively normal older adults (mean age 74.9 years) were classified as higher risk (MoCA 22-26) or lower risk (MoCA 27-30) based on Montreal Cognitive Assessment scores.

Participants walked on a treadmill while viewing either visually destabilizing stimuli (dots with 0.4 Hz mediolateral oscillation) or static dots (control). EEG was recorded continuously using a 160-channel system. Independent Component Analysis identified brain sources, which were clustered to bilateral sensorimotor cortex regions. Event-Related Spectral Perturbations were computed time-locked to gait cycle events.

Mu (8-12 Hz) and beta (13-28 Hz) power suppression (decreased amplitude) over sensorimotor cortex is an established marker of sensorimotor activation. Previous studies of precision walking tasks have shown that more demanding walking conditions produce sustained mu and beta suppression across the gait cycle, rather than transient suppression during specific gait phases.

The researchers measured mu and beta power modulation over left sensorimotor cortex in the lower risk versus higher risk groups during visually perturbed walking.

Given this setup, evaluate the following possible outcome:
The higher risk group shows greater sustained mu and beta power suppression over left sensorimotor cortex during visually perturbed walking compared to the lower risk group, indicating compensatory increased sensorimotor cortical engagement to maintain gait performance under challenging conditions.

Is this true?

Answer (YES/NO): NO